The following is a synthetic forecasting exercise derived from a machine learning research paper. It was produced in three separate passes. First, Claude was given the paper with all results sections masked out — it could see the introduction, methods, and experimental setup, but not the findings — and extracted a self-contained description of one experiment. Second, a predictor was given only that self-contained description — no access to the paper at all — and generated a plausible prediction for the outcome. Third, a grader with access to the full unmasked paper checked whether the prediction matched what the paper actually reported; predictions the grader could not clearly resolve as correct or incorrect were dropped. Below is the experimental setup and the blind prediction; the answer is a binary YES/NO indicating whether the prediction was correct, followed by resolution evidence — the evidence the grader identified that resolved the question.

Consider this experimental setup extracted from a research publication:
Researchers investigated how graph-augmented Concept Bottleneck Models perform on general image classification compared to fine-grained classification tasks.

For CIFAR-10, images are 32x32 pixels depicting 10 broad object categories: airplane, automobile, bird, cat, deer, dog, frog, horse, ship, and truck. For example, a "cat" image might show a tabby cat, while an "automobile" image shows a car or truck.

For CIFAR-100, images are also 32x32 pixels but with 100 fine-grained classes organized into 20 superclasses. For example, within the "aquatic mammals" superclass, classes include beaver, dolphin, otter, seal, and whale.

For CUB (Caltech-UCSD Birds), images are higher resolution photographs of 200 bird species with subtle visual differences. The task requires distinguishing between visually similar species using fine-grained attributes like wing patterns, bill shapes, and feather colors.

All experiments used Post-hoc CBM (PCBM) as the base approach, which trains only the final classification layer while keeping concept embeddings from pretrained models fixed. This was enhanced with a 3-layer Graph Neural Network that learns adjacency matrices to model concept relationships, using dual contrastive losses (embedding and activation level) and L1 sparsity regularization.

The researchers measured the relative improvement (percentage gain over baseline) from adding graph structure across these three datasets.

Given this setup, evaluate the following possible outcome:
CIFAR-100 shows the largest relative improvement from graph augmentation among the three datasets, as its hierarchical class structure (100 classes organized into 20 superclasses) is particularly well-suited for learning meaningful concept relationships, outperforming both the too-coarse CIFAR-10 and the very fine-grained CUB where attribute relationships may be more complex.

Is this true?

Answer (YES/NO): NO